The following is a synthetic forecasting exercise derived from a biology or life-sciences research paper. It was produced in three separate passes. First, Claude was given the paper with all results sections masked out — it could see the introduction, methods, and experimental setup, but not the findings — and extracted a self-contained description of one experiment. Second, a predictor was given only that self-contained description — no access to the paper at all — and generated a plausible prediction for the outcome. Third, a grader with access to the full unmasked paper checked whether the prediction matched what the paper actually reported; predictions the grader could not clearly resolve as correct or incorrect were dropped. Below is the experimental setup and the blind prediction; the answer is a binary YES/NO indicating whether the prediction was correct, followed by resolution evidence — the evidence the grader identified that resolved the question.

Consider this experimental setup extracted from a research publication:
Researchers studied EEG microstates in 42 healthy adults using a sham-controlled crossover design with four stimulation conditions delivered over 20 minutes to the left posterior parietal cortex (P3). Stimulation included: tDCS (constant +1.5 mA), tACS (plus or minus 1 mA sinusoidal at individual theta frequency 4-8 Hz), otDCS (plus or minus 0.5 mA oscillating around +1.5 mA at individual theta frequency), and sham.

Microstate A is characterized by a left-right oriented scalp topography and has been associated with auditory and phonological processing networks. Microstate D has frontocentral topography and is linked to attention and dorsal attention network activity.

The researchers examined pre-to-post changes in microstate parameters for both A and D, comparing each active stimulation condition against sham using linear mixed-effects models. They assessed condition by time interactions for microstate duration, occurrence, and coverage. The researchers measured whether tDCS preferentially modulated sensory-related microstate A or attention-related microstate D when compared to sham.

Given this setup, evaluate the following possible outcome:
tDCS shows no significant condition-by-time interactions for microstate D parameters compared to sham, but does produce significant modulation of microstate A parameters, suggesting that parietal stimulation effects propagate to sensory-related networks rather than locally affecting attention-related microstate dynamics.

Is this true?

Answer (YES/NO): NO